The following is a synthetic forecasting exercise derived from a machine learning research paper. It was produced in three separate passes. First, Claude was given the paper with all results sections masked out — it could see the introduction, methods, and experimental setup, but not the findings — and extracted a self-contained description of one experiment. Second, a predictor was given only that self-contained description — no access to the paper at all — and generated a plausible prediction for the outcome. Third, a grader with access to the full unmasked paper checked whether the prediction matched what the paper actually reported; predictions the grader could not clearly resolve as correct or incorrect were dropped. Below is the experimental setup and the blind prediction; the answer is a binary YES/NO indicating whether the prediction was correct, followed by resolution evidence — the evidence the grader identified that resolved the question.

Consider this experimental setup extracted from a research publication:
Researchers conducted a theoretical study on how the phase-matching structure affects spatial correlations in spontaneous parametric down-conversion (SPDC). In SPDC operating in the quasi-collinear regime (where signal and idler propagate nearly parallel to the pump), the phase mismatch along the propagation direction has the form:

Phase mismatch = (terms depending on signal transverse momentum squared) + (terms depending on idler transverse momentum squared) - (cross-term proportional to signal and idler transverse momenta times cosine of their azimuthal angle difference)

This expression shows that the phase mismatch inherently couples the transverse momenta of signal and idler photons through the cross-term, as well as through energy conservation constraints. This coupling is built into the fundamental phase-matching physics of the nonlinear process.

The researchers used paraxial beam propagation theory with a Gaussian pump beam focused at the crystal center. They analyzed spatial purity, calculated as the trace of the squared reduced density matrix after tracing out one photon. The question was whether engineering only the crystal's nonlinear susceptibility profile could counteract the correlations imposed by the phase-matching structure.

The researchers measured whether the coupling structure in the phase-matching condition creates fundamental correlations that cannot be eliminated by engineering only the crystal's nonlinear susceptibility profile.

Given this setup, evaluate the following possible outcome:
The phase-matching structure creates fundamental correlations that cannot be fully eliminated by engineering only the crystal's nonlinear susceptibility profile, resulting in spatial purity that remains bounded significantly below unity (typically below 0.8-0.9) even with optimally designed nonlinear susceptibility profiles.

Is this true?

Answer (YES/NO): NO